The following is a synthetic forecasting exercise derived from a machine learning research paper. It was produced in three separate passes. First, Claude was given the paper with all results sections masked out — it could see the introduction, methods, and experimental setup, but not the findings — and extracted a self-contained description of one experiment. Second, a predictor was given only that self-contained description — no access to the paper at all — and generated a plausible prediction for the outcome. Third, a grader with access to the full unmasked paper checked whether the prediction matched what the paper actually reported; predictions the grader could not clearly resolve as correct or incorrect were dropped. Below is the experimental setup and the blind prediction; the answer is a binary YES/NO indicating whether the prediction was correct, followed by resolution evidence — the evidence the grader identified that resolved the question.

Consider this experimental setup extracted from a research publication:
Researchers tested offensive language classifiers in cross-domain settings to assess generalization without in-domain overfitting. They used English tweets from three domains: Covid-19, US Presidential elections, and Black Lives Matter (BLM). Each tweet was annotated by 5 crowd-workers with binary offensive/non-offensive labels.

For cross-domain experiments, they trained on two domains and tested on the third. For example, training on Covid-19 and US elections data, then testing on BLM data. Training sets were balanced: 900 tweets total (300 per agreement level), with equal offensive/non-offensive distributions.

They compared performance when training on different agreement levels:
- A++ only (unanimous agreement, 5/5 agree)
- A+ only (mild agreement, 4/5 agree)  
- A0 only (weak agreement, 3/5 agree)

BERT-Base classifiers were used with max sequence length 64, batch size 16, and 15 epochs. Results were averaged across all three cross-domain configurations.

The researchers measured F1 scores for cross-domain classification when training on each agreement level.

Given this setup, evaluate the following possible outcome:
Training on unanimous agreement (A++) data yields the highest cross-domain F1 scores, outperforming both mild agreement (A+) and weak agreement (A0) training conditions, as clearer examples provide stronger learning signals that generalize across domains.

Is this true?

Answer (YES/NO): YES